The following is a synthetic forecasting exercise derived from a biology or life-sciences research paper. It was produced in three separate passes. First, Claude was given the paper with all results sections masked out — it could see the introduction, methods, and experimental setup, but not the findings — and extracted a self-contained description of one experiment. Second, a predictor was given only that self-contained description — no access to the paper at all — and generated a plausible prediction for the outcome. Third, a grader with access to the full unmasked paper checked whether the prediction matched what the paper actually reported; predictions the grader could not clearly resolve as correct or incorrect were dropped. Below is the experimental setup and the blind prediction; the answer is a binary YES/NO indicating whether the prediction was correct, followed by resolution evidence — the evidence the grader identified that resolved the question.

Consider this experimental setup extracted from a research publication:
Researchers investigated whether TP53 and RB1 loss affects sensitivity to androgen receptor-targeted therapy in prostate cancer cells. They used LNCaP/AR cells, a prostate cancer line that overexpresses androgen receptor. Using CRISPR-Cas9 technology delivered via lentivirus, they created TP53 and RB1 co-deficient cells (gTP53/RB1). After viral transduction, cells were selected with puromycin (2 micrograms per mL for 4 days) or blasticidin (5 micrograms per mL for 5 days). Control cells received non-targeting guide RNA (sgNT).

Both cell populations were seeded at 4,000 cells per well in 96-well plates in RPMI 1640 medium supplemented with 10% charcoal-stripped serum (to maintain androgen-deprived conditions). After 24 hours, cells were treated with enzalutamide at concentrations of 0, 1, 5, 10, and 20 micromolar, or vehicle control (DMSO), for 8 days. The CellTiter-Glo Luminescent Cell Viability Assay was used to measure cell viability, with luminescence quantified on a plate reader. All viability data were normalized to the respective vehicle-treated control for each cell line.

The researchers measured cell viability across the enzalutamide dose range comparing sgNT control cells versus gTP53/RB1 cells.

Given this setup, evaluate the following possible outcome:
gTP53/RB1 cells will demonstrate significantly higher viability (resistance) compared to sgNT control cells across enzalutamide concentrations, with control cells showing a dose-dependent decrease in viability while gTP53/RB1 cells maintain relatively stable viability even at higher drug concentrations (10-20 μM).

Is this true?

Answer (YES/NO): YES